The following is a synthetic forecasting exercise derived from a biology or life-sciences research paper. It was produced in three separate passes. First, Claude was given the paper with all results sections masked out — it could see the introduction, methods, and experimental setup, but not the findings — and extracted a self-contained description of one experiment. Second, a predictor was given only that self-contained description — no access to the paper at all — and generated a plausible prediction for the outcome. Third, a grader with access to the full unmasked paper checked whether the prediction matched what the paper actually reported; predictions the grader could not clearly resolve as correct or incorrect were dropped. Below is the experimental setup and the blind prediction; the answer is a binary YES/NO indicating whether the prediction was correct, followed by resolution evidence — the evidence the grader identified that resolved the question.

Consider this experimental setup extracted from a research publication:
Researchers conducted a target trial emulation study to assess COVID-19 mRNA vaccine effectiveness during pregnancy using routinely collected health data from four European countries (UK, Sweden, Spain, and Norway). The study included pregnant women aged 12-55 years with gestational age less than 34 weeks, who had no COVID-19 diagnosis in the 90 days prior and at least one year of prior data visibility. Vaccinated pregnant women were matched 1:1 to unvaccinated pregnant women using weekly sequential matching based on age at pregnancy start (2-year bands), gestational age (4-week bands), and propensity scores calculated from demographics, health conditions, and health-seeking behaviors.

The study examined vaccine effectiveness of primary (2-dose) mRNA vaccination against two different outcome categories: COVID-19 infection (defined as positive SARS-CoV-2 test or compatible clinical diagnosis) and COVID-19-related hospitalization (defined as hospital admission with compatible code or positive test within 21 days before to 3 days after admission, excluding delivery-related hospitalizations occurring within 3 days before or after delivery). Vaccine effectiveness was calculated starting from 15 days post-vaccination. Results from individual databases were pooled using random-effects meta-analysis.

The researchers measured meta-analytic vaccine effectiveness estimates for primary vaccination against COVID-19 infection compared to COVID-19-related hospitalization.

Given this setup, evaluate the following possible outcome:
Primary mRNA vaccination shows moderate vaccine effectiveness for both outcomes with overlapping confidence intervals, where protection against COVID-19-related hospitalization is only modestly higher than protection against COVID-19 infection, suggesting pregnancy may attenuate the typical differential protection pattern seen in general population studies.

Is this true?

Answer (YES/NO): NO